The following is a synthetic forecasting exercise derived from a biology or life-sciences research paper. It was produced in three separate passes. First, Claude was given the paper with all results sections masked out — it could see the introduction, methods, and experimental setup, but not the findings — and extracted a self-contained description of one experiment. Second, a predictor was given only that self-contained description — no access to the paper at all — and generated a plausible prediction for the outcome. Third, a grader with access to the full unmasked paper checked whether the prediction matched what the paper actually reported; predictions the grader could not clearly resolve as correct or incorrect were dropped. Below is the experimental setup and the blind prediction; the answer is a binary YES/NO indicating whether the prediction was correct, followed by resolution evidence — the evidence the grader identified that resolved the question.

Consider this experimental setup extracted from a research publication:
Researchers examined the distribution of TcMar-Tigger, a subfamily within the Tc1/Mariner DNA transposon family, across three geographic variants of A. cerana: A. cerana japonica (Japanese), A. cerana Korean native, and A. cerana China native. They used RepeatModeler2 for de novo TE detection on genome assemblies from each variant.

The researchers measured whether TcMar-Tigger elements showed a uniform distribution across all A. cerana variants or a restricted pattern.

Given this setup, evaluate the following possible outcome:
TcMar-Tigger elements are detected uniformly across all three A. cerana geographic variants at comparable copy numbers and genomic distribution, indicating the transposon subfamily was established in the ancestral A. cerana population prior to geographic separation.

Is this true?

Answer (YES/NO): NO